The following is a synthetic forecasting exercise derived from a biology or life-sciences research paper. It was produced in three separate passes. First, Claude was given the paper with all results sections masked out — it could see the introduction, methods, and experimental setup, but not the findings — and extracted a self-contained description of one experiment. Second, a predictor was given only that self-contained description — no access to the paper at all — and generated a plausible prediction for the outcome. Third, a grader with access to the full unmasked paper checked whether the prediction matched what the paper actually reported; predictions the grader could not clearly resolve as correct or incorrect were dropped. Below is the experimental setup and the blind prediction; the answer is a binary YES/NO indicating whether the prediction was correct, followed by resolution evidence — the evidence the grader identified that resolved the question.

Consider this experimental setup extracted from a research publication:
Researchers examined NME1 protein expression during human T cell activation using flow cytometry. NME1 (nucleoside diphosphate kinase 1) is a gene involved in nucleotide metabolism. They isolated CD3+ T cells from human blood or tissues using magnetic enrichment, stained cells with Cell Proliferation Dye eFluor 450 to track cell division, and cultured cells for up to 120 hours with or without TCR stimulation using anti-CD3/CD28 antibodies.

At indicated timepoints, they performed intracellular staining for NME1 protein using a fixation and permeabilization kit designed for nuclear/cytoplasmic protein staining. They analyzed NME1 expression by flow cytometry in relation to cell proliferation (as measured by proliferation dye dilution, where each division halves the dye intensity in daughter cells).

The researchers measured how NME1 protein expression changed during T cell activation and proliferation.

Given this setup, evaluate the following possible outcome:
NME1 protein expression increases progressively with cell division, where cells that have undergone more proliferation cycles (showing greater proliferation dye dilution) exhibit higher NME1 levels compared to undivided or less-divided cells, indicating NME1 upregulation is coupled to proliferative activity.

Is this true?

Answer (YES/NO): YES